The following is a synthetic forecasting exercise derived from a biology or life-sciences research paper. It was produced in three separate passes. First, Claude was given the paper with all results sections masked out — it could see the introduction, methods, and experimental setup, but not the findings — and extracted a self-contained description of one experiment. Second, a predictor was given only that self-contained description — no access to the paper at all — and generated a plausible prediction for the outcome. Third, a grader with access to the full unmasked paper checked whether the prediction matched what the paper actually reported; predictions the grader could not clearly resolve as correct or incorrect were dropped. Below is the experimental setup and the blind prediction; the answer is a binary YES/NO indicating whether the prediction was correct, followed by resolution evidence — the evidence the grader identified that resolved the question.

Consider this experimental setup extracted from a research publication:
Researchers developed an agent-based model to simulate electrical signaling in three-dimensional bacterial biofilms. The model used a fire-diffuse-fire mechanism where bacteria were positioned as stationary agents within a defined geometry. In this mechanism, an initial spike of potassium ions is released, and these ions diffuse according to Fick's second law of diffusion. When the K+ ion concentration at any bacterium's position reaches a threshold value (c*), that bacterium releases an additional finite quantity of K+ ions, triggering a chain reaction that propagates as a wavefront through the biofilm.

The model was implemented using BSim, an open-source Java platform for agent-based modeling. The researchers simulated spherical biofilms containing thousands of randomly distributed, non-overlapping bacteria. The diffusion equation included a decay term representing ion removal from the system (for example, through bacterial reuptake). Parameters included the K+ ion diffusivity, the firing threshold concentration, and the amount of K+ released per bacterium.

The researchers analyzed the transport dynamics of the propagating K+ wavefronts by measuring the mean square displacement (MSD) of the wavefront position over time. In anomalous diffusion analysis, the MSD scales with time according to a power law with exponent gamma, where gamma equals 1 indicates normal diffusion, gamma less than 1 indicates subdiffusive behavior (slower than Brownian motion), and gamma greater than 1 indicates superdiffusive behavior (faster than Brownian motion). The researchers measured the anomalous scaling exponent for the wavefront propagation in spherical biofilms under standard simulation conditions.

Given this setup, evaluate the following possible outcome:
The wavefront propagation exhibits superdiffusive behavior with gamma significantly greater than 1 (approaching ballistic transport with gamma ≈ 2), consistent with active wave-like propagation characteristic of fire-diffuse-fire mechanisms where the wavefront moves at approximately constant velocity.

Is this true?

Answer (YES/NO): NO